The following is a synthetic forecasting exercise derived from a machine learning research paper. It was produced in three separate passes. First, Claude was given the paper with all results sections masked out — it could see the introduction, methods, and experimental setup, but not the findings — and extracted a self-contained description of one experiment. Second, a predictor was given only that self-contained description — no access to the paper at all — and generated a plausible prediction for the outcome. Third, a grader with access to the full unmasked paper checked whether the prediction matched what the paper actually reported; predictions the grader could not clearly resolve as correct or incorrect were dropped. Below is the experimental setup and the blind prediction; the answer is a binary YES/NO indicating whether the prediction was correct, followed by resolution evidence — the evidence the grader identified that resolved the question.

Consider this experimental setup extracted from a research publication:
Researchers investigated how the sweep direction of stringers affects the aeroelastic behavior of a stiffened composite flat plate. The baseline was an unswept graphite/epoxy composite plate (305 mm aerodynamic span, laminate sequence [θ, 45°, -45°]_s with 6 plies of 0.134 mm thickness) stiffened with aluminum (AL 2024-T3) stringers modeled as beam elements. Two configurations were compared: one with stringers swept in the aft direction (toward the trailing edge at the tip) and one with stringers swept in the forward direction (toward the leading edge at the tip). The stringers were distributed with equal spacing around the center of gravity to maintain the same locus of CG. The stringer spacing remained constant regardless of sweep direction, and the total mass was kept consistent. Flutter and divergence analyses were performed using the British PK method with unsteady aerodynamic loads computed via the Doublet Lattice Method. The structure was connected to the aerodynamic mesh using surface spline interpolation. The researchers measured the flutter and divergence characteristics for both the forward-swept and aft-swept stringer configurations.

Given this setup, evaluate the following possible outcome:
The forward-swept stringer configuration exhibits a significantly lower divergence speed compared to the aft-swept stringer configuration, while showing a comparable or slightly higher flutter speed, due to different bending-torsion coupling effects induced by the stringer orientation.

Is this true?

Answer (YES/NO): NO